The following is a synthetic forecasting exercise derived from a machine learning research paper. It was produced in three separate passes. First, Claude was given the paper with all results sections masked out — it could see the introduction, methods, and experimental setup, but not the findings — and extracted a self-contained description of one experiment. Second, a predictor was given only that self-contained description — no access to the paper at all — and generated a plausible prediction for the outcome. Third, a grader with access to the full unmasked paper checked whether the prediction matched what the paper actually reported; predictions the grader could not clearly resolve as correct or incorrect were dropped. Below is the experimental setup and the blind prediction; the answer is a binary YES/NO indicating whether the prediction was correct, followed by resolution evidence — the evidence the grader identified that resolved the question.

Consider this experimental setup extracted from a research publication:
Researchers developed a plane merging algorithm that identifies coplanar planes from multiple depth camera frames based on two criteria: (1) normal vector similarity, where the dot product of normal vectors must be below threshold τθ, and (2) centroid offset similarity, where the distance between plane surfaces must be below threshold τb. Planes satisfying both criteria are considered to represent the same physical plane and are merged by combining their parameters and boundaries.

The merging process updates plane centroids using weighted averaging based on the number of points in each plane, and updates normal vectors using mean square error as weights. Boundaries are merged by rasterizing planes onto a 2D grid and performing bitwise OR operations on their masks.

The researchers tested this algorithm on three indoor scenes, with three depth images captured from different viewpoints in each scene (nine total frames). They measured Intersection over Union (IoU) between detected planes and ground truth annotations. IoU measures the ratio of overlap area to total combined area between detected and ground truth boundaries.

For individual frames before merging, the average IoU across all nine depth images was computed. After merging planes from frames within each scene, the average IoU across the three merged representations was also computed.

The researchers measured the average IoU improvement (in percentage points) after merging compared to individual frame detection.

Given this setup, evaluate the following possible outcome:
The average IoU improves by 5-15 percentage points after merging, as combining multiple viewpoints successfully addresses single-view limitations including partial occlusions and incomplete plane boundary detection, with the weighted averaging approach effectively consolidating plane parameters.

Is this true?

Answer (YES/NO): YES